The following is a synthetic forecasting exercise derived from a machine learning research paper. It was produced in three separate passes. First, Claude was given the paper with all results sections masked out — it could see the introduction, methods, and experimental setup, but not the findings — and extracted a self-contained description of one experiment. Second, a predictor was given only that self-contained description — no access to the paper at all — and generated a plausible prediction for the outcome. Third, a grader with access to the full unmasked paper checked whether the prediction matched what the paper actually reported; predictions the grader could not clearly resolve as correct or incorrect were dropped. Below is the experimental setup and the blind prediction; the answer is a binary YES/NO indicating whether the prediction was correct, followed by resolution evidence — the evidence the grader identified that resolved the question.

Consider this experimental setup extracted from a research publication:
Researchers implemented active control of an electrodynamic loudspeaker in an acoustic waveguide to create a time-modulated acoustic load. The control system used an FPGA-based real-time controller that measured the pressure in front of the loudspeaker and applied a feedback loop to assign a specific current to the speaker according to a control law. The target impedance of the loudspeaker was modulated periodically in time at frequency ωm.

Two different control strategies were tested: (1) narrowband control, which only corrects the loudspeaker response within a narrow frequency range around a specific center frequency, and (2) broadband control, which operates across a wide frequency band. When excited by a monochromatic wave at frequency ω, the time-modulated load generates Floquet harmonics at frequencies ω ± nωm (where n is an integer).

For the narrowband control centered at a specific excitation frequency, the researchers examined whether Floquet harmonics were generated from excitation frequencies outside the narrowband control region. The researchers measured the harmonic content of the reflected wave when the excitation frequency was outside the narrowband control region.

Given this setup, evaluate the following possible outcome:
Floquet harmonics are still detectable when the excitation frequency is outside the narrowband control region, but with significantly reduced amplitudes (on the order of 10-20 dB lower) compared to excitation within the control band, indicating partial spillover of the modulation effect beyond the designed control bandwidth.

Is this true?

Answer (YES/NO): NO